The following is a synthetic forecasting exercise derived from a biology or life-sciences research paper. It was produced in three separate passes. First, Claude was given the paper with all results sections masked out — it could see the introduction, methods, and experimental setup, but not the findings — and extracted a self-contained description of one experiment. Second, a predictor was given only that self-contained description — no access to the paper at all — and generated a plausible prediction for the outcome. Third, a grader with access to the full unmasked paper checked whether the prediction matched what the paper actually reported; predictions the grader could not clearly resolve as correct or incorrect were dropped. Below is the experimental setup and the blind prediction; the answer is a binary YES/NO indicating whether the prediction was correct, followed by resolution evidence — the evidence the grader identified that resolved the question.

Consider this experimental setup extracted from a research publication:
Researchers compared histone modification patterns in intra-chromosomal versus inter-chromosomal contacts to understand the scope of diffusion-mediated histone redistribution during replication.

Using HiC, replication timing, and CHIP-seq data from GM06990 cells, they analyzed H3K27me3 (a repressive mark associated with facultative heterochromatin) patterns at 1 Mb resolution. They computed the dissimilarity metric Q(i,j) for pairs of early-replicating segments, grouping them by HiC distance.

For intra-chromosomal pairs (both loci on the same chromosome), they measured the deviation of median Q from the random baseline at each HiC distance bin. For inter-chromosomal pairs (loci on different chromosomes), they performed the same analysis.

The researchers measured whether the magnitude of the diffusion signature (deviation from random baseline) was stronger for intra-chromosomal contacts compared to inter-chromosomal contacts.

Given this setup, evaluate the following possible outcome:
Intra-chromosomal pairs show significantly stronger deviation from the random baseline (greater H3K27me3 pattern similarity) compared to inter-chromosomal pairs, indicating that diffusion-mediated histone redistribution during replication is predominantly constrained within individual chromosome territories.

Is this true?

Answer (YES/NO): YES